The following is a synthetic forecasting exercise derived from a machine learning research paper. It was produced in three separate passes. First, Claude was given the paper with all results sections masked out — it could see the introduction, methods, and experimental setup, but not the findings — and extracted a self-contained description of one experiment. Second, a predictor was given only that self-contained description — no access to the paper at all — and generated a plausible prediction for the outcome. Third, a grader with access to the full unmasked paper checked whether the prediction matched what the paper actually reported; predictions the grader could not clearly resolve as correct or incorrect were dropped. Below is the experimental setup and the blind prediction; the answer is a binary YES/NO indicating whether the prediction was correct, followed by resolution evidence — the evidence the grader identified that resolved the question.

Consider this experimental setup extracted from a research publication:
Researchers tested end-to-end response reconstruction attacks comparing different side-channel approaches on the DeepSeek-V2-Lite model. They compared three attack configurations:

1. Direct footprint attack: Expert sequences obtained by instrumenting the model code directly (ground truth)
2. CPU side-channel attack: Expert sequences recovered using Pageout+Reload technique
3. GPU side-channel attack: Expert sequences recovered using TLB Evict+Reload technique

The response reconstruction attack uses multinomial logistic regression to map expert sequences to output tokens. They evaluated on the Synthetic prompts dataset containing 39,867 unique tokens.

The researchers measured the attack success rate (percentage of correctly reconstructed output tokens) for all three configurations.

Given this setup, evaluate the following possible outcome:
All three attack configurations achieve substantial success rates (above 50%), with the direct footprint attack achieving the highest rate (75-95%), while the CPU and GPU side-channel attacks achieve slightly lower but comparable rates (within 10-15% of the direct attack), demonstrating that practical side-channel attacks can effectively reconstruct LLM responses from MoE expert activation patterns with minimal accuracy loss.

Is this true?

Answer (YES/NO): NO